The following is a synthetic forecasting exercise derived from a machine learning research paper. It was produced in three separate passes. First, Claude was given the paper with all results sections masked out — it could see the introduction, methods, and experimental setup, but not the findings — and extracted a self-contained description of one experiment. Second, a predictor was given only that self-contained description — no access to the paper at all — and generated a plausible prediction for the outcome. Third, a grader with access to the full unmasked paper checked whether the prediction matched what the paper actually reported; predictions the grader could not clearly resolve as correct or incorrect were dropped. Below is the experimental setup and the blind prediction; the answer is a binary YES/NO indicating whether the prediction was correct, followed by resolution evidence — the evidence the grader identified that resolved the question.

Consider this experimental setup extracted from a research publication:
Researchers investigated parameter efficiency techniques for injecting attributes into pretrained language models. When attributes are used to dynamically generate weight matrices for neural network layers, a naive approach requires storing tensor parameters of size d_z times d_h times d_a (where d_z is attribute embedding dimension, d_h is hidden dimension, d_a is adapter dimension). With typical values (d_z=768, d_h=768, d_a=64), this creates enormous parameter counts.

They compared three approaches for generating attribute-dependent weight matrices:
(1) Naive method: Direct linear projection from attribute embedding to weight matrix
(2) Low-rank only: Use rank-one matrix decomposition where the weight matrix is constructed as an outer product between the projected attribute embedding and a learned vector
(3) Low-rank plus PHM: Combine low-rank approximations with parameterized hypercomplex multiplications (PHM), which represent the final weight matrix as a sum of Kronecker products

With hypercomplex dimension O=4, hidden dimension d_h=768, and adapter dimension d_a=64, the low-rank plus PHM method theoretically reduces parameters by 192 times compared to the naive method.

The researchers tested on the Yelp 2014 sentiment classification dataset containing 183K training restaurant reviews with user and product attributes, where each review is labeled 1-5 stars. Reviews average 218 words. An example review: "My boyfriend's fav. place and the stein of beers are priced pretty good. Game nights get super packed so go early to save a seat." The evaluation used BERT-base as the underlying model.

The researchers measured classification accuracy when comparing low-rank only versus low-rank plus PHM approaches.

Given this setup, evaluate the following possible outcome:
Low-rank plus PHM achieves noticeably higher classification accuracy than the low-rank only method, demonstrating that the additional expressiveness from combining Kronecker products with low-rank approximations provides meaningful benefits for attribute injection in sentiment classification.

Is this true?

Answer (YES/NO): YES